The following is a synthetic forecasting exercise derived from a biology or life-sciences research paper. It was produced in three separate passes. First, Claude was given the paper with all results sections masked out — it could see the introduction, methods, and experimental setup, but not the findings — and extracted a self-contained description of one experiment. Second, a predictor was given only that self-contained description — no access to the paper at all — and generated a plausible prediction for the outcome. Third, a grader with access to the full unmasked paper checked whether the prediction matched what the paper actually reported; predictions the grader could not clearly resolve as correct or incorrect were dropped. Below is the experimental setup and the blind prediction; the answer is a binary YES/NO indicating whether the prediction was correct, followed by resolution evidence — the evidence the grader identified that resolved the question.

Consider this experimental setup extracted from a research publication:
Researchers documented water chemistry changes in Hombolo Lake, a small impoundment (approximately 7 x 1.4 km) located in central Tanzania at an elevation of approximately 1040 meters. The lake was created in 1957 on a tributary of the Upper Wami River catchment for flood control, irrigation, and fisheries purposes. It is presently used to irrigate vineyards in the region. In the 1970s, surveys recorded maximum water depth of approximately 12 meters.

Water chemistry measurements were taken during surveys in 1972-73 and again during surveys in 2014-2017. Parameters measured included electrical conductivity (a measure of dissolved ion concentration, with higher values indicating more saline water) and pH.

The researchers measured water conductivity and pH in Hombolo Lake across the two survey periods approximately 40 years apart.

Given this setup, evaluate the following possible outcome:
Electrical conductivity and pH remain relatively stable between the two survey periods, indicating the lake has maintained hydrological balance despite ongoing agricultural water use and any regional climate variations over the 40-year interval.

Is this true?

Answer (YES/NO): NO